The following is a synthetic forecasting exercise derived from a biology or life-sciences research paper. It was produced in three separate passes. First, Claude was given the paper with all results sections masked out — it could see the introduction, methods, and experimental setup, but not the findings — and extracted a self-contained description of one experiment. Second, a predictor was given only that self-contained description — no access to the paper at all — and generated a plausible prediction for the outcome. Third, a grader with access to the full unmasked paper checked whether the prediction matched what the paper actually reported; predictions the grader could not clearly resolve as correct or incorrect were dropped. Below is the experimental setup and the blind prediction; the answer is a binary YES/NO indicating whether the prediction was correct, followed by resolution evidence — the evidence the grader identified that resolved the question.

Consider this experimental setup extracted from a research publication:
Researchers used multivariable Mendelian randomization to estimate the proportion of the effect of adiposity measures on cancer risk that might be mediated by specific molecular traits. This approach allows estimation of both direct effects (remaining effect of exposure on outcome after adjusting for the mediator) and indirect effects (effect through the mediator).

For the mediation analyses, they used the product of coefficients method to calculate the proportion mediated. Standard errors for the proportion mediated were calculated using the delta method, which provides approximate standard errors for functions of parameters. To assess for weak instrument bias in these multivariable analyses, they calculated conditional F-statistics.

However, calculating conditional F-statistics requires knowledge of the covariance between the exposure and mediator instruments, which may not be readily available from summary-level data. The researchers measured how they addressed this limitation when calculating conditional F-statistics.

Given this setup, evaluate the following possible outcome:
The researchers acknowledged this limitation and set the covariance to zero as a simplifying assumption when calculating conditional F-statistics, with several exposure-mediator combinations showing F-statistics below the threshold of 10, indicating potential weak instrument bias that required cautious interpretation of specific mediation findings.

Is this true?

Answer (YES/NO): YES